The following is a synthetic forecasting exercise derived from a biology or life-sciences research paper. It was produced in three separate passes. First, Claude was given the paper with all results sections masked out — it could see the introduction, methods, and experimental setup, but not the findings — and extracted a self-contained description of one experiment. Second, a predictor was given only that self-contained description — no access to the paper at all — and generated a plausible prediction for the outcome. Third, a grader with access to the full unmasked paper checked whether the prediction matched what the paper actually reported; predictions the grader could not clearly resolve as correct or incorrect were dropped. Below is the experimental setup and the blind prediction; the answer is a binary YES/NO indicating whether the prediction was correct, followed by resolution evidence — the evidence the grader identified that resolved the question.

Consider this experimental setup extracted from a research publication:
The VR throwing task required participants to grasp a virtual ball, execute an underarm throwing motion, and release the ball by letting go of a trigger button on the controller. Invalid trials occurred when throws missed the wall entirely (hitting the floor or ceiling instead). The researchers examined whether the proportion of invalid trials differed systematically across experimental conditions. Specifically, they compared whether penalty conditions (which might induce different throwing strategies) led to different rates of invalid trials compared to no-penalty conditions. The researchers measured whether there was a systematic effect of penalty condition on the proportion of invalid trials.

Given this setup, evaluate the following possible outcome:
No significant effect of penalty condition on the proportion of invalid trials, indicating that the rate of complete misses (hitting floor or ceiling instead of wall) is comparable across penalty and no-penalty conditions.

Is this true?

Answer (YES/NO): YES